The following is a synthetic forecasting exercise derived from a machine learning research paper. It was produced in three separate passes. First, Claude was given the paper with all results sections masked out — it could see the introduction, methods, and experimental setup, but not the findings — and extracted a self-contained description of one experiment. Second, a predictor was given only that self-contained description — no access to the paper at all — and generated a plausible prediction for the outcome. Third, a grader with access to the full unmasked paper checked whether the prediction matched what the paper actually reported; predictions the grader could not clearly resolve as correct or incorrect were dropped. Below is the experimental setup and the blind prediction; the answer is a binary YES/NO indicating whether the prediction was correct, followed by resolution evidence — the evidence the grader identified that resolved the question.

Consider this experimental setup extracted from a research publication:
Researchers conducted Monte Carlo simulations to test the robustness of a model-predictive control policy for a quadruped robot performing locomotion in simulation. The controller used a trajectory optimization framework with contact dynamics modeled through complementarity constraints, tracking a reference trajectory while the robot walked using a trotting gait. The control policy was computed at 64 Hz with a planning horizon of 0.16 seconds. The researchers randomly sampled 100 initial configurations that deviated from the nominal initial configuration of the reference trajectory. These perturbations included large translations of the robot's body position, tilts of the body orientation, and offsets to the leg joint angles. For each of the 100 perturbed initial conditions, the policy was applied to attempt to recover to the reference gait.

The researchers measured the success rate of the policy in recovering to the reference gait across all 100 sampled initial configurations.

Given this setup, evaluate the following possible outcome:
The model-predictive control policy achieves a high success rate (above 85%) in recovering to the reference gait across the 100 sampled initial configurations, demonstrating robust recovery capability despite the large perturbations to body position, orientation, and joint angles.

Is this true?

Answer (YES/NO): YES